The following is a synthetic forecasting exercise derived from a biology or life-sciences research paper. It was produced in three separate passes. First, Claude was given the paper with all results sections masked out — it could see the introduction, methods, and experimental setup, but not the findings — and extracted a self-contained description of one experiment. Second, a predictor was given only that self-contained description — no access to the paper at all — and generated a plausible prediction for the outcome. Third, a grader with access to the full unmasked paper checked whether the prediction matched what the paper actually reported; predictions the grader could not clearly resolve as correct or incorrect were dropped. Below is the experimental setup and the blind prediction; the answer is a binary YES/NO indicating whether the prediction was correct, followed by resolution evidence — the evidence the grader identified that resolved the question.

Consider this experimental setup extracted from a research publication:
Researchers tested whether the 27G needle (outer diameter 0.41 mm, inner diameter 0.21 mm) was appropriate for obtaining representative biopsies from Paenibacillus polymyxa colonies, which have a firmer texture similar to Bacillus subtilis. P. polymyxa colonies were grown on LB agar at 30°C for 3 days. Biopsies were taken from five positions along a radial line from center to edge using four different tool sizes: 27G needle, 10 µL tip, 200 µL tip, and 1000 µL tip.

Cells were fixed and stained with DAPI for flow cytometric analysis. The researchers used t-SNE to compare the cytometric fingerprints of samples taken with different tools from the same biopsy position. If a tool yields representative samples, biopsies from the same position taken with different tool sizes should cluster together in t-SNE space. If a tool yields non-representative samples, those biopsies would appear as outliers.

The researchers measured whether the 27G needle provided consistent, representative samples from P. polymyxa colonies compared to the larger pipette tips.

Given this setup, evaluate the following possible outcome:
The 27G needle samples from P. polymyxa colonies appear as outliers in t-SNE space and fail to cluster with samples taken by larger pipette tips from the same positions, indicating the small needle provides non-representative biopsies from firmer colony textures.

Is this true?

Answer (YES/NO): YES